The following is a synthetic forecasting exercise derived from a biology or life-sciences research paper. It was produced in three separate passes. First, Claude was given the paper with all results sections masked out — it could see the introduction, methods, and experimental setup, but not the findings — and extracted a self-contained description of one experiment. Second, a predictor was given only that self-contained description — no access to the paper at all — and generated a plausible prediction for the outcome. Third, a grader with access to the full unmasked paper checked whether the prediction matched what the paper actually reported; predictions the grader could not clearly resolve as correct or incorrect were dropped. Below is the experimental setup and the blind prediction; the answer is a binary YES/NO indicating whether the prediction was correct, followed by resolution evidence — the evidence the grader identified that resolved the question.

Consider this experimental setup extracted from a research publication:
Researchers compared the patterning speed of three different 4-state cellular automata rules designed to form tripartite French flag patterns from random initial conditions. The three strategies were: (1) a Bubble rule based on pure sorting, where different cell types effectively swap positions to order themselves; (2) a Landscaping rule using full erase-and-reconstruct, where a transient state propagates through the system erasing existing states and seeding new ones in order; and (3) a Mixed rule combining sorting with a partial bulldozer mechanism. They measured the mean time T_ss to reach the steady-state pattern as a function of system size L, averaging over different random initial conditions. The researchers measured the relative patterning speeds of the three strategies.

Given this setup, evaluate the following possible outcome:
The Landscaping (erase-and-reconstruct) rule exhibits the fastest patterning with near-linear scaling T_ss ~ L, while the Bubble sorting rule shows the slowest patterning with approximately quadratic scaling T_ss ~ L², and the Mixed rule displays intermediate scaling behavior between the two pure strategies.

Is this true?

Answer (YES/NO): NO